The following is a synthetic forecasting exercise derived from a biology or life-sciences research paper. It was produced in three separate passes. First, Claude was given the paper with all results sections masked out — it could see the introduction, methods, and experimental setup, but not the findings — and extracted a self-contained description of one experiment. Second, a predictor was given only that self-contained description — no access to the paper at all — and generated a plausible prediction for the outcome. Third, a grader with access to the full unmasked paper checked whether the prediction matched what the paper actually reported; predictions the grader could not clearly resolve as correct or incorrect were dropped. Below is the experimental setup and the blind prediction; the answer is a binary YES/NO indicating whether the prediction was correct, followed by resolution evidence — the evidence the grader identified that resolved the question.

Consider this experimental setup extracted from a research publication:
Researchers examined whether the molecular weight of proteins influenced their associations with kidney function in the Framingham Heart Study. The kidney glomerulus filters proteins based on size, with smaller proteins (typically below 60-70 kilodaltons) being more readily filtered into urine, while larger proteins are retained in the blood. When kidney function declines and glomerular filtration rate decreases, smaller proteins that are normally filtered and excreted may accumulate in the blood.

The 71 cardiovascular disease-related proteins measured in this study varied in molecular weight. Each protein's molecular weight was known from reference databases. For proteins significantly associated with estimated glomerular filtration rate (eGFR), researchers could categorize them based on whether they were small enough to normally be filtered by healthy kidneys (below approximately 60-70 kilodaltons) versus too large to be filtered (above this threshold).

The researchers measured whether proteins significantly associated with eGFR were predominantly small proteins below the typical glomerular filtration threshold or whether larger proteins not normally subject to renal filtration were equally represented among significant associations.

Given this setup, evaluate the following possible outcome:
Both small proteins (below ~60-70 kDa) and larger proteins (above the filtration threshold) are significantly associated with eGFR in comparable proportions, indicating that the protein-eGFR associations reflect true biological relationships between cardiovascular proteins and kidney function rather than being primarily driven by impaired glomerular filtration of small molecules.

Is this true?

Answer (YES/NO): NO